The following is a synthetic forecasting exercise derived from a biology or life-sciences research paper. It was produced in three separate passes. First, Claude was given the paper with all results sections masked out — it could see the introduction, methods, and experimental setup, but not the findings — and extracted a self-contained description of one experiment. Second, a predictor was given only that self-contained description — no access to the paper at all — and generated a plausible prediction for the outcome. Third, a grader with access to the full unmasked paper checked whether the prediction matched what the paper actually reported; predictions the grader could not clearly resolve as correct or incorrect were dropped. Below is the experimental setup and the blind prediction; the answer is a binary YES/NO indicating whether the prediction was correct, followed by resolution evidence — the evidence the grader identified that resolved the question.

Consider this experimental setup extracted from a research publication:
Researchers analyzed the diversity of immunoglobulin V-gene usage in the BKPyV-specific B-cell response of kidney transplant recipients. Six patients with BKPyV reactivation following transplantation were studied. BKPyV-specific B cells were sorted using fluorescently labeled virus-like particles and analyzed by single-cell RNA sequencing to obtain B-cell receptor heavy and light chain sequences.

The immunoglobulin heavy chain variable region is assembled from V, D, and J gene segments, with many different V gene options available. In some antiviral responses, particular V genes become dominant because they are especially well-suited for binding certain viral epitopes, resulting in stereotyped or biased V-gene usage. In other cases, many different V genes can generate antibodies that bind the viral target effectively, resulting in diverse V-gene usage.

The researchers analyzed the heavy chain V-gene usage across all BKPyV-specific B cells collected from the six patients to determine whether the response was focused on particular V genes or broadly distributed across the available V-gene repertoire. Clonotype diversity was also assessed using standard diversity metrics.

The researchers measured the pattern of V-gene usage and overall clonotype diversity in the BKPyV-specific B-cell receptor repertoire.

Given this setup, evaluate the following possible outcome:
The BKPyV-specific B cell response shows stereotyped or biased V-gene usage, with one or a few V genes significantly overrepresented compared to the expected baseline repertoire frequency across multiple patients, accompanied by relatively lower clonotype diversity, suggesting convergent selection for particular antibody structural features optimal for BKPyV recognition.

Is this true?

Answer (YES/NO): YES